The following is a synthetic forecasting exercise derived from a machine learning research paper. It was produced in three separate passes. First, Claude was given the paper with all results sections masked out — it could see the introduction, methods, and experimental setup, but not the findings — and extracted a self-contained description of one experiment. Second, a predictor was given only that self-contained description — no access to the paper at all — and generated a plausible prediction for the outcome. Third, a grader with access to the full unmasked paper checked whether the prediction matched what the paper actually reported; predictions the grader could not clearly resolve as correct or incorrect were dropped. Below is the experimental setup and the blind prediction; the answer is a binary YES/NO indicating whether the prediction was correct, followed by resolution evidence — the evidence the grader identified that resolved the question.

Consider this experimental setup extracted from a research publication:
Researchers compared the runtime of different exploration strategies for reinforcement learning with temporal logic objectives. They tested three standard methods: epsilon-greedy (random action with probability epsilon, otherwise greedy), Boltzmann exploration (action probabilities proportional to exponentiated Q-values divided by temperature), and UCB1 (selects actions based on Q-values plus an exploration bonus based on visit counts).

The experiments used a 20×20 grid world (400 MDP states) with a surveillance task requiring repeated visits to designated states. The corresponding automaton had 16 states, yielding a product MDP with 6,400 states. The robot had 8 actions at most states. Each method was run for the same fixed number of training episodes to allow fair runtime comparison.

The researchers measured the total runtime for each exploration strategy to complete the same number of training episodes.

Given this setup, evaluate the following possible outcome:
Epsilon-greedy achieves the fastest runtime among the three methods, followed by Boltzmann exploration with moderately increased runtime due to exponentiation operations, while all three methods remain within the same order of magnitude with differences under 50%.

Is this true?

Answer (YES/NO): NO